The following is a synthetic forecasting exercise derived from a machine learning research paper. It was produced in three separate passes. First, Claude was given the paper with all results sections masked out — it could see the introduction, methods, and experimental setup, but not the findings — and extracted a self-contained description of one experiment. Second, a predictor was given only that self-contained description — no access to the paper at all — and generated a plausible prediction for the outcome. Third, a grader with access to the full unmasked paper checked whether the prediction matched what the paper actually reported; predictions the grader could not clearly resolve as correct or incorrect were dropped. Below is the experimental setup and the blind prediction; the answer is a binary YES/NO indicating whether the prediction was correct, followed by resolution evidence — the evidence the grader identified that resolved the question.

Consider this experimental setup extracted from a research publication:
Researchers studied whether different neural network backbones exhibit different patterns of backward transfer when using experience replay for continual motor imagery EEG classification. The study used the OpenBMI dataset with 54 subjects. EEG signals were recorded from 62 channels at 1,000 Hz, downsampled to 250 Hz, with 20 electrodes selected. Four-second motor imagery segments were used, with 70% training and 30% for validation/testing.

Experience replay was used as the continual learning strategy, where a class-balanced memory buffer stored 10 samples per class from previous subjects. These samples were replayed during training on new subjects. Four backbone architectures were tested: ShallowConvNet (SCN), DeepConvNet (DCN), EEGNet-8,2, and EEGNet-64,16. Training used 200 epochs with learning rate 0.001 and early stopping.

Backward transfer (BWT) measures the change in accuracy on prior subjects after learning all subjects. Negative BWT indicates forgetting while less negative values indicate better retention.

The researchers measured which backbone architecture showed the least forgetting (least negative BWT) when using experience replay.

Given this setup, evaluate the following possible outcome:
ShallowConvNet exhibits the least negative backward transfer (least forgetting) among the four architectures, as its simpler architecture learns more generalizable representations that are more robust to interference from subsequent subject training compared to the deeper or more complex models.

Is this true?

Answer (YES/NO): NO